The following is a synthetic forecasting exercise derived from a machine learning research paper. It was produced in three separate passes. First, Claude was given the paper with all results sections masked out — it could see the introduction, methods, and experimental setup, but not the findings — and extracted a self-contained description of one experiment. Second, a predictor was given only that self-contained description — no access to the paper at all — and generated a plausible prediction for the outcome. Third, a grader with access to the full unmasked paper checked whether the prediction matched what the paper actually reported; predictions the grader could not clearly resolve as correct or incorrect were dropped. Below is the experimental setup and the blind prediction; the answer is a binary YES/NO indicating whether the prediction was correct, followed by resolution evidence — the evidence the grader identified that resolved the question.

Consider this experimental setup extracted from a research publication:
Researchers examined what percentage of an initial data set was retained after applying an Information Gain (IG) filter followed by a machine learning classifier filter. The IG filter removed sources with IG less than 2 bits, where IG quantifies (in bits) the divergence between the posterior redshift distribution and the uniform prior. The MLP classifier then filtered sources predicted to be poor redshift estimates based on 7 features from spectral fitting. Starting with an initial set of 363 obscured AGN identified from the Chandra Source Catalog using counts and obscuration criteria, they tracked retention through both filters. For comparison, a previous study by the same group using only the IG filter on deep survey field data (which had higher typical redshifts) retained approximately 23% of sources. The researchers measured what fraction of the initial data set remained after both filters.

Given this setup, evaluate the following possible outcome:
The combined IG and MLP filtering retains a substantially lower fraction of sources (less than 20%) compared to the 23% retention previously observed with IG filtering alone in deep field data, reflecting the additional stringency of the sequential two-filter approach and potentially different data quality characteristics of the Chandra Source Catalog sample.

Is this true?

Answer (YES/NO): NO